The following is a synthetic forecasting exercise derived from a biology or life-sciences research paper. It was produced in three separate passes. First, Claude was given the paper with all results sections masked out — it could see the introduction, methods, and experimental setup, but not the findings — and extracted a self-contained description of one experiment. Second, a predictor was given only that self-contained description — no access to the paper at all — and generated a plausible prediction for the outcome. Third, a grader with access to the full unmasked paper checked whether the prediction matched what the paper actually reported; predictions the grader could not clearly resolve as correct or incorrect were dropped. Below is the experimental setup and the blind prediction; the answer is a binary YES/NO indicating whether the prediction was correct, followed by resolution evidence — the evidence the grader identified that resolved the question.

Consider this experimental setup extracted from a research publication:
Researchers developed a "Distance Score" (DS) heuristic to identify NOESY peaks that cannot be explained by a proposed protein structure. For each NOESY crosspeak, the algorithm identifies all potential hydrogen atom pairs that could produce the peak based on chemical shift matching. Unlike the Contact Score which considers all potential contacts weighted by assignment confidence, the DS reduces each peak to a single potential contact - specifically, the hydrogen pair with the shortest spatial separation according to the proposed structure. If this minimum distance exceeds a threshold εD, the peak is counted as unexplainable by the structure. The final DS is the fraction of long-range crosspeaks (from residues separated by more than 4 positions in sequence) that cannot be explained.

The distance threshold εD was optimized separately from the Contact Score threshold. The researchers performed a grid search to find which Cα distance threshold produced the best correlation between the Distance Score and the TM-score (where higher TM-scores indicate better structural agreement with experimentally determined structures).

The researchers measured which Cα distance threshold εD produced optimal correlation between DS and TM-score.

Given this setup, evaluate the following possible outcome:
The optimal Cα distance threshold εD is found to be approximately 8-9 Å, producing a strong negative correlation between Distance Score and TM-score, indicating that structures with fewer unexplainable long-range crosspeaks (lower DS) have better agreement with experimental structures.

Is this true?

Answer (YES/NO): NO